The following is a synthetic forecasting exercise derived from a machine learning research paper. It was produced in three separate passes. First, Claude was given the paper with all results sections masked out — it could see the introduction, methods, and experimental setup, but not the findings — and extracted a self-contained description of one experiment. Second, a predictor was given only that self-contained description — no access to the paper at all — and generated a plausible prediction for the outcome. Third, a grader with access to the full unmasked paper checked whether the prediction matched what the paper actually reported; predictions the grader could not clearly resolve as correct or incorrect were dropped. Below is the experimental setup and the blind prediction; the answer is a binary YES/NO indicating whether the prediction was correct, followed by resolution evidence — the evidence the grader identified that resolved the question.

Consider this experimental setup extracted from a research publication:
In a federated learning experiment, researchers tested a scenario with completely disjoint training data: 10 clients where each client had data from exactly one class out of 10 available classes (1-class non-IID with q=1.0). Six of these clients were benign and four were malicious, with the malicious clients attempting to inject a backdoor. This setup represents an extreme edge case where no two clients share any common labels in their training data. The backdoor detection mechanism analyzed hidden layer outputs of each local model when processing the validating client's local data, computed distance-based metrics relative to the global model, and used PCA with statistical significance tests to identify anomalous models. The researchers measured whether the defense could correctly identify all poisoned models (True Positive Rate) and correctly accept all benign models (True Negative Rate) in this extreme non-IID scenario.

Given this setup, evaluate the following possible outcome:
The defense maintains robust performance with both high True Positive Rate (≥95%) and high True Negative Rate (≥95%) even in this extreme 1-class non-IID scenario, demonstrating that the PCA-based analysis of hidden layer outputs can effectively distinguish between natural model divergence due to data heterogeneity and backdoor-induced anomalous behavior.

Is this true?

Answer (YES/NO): YES